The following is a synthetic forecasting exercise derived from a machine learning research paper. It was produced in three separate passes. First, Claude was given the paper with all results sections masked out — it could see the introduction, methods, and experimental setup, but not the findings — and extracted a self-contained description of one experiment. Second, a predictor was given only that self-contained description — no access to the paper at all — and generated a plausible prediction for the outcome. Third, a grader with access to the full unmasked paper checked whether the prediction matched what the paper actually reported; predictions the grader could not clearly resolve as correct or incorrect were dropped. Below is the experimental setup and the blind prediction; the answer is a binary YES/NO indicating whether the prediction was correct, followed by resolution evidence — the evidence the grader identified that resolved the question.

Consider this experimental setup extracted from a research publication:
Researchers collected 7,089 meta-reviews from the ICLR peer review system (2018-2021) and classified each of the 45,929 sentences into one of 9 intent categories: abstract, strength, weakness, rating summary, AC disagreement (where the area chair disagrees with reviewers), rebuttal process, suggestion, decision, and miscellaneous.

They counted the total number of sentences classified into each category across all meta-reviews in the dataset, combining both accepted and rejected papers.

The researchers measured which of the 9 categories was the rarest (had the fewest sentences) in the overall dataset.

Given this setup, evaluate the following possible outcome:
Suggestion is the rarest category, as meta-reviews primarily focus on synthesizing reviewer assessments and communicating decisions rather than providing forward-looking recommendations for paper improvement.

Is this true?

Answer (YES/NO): NO